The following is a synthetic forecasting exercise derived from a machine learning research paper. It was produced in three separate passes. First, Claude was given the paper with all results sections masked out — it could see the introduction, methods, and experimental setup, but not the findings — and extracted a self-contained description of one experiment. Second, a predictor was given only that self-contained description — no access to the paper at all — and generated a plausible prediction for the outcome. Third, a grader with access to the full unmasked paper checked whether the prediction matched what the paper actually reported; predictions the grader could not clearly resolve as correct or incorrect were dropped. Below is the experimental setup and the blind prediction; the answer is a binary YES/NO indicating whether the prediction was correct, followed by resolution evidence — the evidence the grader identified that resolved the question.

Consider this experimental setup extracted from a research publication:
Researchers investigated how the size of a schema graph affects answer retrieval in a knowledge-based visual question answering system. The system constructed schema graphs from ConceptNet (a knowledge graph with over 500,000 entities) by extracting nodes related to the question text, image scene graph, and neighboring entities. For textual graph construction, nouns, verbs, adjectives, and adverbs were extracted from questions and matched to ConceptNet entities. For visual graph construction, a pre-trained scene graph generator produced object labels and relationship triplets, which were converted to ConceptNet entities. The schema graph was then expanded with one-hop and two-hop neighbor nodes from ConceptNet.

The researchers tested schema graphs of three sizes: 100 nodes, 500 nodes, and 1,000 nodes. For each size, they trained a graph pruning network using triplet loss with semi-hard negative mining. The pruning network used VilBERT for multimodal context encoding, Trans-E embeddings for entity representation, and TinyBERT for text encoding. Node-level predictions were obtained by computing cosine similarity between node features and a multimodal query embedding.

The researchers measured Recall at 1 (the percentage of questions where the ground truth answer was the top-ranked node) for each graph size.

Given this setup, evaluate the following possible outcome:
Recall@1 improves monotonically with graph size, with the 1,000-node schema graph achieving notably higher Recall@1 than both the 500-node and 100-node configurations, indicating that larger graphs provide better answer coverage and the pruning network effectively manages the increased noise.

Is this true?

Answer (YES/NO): NO